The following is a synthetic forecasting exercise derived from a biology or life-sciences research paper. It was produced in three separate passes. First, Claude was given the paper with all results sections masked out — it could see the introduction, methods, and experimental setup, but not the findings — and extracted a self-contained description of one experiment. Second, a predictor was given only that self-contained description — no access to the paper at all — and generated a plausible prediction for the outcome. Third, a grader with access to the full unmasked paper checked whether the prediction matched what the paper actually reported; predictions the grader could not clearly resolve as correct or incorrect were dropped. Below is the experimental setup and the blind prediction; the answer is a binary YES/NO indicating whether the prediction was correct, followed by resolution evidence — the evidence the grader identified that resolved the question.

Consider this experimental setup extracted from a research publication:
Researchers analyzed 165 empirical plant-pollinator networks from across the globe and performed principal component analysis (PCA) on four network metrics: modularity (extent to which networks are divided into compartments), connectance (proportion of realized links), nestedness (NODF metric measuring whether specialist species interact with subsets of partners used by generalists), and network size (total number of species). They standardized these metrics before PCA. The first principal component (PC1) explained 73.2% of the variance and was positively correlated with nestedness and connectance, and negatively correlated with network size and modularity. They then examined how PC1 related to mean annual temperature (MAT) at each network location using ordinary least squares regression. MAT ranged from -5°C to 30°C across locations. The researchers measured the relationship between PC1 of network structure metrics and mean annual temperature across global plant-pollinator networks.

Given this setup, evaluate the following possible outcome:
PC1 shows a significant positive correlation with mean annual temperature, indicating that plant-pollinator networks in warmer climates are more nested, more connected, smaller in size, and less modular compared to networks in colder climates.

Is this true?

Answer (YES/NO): YES